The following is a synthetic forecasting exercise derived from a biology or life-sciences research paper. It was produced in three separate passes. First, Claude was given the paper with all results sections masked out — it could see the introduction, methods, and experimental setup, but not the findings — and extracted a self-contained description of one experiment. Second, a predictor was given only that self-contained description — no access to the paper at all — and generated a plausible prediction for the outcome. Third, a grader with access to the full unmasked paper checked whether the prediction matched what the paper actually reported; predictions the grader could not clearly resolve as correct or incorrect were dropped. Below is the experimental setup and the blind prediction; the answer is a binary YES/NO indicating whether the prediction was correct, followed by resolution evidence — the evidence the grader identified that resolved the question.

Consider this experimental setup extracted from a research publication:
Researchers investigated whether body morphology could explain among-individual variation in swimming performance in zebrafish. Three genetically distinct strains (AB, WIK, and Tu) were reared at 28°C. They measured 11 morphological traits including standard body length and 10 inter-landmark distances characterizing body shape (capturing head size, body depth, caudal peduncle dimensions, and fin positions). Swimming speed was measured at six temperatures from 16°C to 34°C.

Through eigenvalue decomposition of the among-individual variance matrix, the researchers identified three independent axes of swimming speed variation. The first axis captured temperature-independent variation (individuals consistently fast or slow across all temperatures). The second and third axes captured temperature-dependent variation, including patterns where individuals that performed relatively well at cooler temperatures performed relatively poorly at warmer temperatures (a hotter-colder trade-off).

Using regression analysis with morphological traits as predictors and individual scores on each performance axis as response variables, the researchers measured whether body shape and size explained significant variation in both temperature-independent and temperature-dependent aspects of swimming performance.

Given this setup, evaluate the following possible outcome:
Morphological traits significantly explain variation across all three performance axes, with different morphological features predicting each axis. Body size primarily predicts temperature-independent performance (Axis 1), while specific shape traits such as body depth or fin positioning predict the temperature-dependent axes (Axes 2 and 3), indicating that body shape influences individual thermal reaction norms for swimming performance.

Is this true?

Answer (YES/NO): NO